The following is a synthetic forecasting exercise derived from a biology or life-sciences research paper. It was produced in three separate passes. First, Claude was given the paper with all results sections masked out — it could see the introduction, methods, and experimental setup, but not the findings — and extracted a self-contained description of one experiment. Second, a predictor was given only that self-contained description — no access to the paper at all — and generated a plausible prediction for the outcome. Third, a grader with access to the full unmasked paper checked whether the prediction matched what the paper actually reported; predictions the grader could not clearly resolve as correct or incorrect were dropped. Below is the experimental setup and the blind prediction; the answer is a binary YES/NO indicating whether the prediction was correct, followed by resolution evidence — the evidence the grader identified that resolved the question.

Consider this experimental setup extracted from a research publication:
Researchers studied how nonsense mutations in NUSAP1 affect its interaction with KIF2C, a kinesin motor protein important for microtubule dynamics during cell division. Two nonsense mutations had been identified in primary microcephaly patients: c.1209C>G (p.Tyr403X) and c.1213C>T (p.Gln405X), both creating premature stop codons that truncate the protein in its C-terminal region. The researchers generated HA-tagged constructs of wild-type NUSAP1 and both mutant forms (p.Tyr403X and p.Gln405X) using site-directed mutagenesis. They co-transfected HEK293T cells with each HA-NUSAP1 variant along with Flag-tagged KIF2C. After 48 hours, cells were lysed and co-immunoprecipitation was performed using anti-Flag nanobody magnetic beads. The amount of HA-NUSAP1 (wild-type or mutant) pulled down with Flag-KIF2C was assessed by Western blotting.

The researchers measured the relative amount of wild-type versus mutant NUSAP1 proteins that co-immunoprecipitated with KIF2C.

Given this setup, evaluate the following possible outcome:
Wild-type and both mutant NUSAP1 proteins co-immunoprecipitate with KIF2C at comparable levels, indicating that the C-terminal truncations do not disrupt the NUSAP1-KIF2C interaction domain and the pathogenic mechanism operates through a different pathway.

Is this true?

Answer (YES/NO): NO